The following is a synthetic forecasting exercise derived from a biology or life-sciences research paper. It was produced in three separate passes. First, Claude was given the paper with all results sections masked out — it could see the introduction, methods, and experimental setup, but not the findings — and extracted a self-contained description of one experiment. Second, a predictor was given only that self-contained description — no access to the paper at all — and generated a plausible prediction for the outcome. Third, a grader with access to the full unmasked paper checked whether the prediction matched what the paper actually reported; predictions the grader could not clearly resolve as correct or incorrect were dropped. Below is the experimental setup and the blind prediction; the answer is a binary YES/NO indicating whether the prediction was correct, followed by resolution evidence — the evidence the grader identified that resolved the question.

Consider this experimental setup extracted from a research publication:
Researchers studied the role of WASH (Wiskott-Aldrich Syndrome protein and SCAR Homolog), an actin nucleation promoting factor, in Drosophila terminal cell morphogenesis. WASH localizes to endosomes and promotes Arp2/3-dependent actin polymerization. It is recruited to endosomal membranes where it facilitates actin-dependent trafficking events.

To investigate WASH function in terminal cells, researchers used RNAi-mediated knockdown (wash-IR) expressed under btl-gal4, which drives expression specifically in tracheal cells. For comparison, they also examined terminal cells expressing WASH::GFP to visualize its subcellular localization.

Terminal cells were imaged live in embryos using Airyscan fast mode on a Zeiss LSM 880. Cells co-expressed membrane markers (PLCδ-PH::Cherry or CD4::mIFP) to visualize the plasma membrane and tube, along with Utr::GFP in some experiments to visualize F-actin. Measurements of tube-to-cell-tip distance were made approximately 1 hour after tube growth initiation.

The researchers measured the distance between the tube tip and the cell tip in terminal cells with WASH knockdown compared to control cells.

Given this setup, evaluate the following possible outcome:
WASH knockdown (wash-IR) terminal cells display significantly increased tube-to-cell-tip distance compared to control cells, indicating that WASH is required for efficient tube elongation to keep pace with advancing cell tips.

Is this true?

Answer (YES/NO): YES